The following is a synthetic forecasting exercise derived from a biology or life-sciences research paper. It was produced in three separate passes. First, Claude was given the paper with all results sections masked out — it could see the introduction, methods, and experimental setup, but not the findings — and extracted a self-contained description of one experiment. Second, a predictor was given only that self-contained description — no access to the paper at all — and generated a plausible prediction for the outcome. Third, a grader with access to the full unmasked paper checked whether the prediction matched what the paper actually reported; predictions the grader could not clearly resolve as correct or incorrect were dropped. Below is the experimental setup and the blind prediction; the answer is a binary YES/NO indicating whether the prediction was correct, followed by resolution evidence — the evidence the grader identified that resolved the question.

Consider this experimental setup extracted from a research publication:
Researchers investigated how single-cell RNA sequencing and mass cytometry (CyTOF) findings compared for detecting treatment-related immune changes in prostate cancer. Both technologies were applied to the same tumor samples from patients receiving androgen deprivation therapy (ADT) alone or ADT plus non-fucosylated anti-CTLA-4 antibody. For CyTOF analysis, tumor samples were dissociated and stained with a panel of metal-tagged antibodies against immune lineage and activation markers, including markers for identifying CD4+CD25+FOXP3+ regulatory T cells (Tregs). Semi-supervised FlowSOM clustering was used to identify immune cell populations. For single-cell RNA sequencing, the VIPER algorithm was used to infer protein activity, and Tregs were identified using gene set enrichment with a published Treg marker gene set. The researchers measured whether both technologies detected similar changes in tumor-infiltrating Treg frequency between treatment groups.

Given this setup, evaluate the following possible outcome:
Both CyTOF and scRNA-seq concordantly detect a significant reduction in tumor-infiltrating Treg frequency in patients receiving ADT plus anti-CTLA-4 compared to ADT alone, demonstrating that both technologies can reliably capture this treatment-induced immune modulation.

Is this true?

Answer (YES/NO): NO